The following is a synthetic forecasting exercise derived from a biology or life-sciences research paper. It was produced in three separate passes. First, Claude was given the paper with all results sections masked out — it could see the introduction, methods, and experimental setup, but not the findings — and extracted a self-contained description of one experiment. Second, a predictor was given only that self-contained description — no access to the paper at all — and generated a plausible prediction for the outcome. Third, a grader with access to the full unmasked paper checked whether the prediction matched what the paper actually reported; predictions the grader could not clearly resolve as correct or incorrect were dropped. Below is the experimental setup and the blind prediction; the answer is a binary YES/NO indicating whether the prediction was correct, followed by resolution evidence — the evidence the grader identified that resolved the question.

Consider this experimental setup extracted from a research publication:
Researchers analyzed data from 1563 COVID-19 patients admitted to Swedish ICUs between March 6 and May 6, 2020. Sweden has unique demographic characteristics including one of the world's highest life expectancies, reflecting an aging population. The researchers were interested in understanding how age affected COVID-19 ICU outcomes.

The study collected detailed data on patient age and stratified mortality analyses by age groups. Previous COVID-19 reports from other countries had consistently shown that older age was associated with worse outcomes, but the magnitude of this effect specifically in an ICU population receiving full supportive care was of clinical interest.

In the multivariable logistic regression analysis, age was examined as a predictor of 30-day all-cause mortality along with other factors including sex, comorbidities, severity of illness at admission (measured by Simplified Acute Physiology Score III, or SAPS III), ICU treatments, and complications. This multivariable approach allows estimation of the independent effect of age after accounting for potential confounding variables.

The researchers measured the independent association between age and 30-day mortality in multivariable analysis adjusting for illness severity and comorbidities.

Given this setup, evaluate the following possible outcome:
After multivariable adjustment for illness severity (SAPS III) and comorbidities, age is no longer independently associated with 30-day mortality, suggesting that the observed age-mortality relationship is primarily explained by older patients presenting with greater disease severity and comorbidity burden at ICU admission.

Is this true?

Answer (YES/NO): NO